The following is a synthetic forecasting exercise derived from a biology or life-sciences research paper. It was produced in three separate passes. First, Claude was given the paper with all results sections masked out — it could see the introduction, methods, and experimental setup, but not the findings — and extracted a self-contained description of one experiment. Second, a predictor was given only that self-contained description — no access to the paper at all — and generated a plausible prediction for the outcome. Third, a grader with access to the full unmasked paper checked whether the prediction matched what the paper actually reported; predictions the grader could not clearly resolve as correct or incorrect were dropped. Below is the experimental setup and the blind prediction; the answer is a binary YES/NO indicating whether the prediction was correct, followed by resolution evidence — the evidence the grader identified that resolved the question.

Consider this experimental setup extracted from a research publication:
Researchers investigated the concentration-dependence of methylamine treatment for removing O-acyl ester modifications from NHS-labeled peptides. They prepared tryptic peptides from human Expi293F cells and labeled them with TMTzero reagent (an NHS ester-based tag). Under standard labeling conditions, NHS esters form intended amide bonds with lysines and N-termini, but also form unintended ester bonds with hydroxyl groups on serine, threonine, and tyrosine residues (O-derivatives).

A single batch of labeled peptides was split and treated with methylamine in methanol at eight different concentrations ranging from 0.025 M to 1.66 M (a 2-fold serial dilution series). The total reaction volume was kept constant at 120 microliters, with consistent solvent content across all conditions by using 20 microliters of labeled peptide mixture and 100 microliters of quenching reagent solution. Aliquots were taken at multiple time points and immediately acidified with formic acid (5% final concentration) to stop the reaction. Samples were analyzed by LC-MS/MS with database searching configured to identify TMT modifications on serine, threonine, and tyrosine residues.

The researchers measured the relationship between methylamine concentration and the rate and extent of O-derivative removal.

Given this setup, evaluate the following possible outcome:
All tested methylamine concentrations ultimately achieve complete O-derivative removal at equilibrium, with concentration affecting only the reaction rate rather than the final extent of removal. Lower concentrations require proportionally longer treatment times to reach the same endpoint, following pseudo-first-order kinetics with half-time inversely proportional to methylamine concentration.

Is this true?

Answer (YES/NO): NO